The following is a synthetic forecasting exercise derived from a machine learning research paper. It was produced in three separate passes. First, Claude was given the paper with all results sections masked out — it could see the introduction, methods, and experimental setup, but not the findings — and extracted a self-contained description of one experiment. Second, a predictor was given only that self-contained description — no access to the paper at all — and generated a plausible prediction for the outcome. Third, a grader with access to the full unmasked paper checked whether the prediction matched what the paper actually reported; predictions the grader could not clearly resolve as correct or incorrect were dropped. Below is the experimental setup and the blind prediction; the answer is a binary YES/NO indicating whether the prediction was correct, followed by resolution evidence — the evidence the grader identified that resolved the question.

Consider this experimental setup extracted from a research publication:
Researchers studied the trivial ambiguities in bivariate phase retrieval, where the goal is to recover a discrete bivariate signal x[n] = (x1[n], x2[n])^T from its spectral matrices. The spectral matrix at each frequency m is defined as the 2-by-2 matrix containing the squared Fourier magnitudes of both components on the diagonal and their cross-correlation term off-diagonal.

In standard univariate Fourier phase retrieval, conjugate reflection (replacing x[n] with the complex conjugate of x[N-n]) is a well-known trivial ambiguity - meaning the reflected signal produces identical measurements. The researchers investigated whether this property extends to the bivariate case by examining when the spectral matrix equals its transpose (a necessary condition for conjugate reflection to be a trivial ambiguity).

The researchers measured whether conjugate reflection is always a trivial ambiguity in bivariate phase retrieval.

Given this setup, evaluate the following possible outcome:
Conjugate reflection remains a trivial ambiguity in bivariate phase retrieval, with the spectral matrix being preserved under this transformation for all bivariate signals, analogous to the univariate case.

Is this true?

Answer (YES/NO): NO